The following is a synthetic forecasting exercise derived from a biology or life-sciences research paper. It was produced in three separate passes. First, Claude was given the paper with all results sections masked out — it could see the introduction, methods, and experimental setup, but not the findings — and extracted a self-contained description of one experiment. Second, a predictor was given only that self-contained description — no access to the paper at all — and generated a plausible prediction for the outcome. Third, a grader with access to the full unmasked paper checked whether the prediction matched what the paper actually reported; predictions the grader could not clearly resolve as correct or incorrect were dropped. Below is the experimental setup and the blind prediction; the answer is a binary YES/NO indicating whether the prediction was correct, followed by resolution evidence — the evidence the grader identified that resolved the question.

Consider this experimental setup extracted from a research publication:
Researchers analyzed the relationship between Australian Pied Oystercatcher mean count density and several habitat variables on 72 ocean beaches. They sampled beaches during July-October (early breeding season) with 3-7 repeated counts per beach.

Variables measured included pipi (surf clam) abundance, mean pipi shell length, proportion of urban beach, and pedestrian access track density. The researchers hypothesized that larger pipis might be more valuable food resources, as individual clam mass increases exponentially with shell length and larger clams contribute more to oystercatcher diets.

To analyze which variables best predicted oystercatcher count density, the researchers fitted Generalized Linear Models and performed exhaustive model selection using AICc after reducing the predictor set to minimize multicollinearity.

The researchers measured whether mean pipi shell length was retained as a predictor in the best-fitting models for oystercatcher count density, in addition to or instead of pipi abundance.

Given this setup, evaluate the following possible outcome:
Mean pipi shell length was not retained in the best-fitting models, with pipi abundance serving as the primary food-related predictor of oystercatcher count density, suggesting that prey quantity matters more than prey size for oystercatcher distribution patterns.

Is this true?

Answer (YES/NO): YES